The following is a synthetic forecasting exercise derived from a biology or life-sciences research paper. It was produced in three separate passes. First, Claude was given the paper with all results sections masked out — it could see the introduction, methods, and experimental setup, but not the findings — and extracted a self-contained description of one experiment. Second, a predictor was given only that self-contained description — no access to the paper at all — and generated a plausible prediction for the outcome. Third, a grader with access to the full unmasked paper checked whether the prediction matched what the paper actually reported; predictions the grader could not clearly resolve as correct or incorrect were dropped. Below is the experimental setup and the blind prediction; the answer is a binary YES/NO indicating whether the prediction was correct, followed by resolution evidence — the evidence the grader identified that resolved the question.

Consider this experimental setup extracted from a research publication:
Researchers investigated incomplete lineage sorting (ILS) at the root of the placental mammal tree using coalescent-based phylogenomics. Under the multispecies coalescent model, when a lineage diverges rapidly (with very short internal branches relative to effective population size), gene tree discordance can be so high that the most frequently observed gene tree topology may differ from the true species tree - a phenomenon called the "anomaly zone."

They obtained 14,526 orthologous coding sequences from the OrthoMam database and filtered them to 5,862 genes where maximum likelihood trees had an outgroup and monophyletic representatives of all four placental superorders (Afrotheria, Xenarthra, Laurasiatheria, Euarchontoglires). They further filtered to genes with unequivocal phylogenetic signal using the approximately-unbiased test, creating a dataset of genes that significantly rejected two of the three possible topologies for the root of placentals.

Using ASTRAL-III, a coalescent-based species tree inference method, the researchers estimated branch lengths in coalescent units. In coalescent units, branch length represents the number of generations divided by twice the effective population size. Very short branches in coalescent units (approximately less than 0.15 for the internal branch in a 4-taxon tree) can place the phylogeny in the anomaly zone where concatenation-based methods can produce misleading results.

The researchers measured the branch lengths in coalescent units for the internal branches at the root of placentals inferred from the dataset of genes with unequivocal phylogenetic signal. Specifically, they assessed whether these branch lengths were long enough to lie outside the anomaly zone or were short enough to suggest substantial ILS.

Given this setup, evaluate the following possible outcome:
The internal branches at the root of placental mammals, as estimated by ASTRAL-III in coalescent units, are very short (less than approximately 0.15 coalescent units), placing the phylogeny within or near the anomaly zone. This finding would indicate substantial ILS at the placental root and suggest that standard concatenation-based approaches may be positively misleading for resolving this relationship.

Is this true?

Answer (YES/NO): YES